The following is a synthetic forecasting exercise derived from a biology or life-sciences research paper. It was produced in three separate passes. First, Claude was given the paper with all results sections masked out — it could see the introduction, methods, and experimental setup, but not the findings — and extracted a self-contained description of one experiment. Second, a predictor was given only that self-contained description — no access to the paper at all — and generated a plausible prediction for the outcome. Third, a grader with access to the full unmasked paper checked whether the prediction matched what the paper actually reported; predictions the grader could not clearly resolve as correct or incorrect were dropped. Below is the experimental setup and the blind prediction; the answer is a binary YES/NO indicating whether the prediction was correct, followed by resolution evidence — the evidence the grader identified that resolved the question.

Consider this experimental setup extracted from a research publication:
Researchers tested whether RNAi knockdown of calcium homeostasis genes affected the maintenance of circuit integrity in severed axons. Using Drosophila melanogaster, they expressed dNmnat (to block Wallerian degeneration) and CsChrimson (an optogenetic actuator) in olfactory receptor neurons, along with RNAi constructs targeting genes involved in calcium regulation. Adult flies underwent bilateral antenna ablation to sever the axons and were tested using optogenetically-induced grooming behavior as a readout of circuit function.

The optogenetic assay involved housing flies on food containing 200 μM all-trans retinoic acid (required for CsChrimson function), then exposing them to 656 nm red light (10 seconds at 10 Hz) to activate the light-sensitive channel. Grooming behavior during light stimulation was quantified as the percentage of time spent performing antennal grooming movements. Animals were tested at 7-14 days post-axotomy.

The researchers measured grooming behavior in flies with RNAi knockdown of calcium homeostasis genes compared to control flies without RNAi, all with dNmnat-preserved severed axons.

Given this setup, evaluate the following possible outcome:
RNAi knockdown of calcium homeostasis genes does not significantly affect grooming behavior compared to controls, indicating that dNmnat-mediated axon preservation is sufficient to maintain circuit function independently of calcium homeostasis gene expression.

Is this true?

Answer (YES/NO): NO